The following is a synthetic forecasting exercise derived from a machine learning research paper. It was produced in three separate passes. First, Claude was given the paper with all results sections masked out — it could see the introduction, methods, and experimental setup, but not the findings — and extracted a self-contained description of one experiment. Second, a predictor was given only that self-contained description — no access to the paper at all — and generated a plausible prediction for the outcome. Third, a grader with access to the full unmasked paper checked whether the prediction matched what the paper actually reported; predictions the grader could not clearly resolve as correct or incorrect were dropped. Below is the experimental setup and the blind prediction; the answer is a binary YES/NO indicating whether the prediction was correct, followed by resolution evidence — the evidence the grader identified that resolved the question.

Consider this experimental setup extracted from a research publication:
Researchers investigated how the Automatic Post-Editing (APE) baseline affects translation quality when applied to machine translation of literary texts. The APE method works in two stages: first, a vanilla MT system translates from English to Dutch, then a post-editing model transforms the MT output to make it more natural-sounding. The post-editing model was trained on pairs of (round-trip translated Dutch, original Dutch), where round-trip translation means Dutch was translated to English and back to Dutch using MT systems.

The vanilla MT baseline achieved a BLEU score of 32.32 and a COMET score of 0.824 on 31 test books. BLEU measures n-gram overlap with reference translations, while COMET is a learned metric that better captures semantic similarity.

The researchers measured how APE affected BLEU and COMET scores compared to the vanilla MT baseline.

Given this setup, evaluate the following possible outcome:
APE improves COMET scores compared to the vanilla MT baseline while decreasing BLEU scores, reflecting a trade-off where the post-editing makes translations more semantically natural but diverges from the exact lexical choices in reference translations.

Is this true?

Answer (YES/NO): NO